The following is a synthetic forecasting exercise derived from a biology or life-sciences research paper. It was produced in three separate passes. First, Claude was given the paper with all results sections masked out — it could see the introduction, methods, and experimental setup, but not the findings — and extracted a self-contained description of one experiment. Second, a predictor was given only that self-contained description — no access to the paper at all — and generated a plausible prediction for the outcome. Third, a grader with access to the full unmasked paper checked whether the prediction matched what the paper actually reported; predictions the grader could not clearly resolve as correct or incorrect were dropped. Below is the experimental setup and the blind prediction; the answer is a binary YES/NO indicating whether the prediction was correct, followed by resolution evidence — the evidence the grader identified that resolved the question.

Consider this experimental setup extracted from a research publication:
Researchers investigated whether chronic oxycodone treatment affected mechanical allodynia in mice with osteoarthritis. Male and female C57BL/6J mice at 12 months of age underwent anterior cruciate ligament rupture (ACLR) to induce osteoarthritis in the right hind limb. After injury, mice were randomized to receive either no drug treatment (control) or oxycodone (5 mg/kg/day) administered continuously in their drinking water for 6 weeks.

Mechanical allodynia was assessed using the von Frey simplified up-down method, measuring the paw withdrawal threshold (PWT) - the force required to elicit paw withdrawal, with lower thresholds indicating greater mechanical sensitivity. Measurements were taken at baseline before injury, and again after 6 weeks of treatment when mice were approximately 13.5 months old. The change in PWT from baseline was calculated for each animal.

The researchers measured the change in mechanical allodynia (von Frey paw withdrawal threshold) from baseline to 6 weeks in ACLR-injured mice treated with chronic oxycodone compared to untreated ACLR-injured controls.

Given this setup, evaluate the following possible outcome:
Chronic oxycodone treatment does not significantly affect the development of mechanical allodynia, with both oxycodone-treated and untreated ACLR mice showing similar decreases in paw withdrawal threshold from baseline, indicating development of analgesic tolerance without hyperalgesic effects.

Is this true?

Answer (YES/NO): NO